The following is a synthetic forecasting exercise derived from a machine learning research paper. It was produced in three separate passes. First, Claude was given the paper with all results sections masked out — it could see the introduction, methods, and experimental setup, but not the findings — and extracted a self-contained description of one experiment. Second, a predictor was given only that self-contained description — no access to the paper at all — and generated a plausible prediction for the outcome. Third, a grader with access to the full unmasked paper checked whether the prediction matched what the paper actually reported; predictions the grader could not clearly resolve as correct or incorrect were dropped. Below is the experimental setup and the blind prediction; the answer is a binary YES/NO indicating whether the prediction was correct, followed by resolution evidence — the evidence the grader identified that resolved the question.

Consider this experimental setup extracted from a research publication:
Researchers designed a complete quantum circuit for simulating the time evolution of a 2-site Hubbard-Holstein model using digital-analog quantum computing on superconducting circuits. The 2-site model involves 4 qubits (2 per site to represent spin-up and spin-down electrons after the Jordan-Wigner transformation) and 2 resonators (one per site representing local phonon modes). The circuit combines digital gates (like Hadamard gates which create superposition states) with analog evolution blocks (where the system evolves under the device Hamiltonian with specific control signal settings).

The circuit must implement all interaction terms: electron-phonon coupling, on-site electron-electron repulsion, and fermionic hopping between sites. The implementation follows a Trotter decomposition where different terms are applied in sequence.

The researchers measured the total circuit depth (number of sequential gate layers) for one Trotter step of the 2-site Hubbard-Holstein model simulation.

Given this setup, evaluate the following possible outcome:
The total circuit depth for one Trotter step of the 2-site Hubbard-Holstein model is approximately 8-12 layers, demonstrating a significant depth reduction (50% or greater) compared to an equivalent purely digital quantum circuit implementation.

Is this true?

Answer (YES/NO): YES